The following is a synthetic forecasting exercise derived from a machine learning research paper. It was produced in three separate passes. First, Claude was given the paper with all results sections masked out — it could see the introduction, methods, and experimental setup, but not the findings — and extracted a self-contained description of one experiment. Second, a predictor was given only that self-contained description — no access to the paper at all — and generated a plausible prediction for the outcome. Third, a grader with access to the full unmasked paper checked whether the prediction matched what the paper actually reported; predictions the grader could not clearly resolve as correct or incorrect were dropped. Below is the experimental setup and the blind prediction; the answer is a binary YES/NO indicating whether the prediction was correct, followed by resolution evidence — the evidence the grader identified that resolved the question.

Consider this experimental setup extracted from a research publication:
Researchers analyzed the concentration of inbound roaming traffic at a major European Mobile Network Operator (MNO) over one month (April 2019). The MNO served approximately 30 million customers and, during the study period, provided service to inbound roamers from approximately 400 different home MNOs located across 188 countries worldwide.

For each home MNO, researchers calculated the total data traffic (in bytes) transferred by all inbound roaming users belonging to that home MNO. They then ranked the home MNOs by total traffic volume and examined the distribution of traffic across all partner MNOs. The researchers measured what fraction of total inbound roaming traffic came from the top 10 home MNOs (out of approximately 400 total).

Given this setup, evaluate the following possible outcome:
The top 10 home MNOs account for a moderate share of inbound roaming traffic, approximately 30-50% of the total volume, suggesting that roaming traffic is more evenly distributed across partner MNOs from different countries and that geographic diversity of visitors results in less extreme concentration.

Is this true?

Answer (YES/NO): YES